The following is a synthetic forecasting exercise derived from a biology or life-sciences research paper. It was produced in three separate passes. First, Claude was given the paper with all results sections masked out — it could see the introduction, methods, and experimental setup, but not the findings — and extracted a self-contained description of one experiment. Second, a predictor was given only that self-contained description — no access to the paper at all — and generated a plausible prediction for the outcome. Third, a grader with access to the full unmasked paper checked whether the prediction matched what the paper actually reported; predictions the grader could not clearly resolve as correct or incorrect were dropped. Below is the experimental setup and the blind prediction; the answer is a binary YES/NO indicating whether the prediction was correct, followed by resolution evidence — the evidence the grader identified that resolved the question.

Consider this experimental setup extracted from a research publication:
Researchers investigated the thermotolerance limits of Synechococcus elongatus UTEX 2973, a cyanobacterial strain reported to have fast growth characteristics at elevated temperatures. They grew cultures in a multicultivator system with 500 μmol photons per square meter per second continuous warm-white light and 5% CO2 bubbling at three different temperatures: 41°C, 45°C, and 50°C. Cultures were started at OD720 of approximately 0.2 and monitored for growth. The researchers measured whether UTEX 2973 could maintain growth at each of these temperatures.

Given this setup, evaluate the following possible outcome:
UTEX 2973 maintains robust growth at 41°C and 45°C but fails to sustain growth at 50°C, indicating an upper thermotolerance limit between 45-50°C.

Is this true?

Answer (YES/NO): NO